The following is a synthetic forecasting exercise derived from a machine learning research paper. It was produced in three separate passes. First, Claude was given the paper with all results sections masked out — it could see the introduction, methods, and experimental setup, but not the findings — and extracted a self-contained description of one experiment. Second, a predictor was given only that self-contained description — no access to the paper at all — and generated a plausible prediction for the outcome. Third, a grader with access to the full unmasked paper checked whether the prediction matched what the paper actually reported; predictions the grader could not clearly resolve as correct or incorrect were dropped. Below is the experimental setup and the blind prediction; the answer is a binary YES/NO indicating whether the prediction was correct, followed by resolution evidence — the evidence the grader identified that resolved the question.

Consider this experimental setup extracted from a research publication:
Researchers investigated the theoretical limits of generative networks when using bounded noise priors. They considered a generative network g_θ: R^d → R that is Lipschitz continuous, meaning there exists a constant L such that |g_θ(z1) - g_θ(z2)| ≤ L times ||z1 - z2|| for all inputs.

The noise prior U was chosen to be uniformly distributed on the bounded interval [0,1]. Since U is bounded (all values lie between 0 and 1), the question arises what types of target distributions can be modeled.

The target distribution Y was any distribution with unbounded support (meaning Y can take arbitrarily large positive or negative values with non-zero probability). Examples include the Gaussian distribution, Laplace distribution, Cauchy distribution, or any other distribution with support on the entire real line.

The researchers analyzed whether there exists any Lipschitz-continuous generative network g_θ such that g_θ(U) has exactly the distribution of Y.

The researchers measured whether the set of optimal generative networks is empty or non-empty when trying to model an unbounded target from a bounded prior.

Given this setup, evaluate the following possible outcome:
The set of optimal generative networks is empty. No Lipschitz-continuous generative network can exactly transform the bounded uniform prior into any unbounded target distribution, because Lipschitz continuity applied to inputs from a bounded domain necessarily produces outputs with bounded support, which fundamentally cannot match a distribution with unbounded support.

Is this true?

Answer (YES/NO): YES